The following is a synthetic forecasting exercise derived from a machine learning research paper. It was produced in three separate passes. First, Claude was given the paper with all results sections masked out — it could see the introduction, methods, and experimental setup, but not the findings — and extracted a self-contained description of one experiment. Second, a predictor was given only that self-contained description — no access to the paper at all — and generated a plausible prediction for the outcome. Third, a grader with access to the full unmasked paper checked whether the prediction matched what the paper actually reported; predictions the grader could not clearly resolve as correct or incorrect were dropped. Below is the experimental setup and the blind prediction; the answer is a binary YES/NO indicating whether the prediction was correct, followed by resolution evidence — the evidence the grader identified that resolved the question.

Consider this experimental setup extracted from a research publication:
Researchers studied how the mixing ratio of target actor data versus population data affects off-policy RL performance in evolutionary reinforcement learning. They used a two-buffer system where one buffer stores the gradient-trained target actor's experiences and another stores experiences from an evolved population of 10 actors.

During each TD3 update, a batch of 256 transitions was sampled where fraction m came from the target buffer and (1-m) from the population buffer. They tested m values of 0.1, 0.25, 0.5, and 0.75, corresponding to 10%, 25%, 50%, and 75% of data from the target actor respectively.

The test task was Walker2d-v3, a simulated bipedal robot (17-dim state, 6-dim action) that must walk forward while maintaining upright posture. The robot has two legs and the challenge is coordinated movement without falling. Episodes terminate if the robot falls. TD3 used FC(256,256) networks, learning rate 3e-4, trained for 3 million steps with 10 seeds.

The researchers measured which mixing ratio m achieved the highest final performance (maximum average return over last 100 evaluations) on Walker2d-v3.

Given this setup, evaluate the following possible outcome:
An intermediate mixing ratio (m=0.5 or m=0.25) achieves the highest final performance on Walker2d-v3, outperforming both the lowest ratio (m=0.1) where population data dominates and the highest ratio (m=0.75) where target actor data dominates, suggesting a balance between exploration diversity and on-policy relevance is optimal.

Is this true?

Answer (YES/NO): YES